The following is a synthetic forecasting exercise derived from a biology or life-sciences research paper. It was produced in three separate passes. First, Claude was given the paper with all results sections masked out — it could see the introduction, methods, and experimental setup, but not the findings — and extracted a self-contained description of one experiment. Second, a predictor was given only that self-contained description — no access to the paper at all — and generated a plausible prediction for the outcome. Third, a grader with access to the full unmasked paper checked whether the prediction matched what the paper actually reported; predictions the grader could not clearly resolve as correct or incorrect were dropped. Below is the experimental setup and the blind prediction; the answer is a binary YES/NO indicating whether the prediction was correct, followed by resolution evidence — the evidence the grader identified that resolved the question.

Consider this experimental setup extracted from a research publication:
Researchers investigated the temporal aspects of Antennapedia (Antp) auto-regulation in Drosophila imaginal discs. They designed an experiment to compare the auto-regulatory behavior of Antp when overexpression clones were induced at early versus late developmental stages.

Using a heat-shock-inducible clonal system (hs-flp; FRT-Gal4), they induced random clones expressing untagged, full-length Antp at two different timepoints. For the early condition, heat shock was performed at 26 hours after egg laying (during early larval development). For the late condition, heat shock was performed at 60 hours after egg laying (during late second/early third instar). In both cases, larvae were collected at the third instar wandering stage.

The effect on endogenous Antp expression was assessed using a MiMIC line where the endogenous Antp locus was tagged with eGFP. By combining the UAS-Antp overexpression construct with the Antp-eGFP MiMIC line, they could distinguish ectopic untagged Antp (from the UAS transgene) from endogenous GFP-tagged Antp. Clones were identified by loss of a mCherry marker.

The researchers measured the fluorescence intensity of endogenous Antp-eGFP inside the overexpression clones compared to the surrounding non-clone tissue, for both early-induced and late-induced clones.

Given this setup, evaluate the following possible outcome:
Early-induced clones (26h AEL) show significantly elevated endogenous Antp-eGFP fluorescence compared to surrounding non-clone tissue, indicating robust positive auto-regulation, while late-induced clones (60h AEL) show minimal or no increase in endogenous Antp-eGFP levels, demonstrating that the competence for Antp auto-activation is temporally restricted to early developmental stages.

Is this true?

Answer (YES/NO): NO